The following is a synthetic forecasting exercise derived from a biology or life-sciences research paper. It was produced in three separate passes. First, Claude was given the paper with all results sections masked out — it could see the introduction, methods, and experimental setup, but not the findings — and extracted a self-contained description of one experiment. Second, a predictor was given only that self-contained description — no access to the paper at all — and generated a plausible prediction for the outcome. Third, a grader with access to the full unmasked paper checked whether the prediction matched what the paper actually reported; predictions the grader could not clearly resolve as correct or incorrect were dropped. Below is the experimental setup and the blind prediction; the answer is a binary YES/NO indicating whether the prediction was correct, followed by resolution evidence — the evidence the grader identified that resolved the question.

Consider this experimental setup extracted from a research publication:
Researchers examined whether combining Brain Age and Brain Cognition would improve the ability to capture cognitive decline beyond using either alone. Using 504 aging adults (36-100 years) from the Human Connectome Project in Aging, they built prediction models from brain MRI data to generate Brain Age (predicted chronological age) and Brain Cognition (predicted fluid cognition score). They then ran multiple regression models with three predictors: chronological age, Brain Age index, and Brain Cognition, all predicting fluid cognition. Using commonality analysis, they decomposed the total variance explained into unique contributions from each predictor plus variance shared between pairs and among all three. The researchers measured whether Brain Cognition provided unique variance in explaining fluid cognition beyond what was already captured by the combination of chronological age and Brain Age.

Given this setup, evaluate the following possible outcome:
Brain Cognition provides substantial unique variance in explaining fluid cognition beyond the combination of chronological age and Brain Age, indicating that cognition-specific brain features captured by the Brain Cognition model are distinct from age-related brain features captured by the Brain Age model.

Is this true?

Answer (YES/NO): YES